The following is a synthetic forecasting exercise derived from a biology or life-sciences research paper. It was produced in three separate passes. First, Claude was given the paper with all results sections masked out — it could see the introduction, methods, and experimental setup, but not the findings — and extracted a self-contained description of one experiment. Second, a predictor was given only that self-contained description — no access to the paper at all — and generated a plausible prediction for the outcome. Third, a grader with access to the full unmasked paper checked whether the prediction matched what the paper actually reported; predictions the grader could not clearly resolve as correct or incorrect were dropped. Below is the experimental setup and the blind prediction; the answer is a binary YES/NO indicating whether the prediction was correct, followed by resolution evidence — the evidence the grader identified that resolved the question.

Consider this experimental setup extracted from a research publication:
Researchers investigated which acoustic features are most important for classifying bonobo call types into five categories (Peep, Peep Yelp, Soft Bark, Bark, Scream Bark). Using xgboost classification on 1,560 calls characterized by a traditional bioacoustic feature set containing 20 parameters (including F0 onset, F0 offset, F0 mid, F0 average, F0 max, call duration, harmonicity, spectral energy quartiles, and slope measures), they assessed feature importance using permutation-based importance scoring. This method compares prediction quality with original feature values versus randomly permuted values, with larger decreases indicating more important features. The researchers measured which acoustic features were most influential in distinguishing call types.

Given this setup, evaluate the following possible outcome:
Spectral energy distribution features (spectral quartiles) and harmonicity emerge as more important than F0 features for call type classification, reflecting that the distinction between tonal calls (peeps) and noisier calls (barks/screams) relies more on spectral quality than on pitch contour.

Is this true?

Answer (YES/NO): NO